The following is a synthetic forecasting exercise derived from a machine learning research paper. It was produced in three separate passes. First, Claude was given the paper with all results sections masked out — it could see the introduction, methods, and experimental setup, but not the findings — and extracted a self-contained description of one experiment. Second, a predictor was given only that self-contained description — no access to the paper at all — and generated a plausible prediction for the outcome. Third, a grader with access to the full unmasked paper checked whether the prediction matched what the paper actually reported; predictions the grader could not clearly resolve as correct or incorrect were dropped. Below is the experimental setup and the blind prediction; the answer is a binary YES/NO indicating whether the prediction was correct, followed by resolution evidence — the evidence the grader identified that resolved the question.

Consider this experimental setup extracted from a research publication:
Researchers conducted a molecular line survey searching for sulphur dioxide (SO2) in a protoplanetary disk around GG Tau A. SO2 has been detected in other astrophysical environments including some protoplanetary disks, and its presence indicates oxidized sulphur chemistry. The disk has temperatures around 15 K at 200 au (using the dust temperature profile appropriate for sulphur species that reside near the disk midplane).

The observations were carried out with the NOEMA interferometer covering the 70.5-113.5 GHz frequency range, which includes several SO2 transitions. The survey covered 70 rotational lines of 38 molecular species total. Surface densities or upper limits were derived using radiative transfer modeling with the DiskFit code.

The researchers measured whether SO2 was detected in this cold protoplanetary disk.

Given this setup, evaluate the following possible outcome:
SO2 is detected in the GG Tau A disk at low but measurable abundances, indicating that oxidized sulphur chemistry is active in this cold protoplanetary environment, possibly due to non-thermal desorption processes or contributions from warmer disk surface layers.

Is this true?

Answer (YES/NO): NO